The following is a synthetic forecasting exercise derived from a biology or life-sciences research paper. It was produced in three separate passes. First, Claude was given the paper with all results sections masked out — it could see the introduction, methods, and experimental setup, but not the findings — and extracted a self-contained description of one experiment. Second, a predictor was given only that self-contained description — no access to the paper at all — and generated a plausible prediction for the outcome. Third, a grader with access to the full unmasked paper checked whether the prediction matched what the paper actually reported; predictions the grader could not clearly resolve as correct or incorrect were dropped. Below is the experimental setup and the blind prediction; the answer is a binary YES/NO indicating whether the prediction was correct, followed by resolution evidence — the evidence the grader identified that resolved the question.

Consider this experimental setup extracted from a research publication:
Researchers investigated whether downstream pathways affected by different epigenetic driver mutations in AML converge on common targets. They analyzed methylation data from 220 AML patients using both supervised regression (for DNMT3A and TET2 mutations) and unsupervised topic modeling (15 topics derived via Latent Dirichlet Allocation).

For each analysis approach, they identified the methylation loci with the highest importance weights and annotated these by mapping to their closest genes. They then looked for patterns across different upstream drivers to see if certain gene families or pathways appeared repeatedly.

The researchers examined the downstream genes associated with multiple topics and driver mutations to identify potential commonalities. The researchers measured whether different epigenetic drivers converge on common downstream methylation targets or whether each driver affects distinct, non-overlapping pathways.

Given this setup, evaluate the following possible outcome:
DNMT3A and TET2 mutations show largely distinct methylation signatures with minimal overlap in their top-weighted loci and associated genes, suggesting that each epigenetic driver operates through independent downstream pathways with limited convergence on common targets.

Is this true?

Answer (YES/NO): NO